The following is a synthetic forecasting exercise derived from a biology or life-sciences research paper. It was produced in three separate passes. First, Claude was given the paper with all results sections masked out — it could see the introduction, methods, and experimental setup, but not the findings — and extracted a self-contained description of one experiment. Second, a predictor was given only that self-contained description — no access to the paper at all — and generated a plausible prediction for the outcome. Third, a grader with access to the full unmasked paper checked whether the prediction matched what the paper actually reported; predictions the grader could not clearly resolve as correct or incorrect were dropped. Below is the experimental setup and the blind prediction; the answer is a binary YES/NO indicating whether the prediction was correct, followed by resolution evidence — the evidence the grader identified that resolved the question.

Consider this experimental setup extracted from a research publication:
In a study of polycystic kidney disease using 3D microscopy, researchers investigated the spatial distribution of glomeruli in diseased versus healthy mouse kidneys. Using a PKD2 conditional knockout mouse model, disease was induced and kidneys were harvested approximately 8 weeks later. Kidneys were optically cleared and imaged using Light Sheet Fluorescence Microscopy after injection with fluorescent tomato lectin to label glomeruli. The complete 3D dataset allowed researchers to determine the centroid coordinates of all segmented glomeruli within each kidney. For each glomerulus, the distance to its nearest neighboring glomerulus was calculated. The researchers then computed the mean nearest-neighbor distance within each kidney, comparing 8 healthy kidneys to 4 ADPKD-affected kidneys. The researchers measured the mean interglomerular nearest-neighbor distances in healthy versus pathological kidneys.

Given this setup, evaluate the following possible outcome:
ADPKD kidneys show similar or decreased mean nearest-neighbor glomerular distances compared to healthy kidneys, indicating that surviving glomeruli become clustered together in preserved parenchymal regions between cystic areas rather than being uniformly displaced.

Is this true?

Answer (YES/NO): NO